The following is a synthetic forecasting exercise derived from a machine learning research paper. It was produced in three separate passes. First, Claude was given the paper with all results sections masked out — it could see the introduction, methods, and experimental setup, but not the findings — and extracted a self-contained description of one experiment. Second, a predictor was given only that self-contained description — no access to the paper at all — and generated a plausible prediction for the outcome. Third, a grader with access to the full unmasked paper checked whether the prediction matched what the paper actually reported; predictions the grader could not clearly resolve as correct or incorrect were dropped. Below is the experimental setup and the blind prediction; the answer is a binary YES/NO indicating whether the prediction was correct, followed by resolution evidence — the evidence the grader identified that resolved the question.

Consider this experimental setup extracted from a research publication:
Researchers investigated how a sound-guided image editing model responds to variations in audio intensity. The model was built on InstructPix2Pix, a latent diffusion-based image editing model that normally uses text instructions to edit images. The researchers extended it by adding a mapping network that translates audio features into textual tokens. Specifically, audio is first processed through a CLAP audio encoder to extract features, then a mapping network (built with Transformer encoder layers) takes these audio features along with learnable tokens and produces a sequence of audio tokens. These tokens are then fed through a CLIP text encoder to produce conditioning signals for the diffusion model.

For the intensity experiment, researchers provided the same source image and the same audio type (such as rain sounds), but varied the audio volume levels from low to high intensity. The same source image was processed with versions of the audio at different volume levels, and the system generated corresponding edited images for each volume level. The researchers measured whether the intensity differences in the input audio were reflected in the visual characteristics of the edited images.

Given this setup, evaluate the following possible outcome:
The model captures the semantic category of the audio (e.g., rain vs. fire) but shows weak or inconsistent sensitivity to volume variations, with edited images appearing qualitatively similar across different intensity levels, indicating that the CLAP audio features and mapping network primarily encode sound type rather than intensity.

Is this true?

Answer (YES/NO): NO